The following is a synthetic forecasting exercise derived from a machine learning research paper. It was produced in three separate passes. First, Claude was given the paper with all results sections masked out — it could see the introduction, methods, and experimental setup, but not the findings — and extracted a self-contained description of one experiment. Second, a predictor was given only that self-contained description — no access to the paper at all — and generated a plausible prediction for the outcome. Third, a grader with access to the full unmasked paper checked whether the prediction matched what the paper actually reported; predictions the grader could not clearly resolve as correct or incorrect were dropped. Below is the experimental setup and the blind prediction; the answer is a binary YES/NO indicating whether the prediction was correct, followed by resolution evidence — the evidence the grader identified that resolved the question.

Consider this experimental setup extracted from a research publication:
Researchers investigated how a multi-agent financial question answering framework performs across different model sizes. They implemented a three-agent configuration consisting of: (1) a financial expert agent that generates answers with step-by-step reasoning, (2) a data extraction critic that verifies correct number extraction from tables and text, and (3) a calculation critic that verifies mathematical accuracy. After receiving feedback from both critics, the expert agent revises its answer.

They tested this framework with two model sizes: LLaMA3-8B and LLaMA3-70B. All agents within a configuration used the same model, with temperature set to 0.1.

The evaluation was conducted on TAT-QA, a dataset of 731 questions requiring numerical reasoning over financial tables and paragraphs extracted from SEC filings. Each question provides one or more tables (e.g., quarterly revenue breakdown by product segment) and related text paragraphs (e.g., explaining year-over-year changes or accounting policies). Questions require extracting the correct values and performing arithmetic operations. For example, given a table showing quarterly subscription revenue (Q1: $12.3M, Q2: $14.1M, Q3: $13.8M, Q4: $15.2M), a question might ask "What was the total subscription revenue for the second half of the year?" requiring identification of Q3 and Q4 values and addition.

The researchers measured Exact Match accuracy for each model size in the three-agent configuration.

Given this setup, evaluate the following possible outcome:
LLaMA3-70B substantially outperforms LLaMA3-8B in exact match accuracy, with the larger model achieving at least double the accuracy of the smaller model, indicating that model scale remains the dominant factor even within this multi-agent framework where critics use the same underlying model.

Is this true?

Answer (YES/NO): NO